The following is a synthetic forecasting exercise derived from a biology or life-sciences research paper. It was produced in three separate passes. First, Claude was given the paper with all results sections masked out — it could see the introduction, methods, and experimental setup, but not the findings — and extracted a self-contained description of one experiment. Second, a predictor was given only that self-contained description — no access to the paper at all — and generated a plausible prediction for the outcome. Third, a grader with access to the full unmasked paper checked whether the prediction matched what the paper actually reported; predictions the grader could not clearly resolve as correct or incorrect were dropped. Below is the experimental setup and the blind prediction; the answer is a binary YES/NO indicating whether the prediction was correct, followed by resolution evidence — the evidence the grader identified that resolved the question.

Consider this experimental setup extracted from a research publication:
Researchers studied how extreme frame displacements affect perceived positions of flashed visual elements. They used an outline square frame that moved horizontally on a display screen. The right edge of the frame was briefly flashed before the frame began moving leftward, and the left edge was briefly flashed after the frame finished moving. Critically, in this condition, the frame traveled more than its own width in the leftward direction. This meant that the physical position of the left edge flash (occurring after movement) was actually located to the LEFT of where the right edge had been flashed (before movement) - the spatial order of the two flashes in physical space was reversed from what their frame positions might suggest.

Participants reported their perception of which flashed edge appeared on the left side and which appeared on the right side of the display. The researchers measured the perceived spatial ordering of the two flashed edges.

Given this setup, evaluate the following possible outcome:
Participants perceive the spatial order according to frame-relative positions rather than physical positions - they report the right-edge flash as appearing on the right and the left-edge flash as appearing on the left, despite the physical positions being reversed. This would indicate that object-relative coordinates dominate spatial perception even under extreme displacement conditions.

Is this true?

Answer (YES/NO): YES